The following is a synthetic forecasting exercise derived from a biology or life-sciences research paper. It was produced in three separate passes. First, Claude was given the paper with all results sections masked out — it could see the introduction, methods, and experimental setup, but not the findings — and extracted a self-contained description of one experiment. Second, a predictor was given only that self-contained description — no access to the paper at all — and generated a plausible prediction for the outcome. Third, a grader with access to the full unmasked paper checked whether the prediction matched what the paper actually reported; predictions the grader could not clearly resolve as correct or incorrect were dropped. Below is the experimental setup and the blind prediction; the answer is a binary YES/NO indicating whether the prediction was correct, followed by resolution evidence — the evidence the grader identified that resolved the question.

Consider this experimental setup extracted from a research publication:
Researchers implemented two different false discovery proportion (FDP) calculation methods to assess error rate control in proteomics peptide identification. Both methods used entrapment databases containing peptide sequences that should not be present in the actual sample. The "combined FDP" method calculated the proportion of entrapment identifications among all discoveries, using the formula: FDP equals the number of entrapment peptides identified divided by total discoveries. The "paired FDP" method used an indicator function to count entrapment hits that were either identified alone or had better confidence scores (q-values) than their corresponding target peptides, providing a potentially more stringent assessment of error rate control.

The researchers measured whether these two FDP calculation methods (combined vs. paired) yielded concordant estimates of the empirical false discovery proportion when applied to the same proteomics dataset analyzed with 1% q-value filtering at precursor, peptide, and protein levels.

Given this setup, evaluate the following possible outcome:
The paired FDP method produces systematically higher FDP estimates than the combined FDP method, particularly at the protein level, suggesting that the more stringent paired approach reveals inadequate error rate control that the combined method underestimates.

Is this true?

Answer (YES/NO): NO